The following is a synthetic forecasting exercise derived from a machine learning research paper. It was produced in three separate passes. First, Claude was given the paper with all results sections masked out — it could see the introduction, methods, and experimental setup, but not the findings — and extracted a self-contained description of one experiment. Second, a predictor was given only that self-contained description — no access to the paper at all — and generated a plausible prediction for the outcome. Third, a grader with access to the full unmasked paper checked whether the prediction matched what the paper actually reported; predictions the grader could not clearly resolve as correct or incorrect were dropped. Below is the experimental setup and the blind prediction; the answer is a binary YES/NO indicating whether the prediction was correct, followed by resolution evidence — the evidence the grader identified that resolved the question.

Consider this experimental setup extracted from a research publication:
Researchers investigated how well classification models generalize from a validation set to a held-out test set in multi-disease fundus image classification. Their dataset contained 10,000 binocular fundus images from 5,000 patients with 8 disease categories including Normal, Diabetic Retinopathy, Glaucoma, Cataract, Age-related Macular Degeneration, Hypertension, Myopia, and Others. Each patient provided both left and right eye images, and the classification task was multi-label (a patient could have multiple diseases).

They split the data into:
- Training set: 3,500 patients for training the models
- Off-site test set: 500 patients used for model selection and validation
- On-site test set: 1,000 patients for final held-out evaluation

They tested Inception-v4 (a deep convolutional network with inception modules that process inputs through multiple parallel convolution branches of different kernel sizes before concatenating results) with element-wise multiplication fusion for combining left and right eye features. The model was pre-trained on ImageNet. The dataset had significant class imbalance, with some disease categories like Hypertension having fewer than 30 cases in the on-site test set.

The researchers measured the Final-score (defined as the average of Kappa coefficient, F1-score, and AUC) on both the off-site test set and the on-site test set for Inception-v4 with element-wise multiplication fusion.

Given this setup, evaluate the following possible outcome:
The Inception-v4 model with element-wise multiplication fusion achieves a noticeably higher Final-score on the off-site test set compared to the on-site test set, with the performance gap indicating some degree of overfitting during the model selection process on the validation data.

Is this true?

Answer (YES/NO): YES